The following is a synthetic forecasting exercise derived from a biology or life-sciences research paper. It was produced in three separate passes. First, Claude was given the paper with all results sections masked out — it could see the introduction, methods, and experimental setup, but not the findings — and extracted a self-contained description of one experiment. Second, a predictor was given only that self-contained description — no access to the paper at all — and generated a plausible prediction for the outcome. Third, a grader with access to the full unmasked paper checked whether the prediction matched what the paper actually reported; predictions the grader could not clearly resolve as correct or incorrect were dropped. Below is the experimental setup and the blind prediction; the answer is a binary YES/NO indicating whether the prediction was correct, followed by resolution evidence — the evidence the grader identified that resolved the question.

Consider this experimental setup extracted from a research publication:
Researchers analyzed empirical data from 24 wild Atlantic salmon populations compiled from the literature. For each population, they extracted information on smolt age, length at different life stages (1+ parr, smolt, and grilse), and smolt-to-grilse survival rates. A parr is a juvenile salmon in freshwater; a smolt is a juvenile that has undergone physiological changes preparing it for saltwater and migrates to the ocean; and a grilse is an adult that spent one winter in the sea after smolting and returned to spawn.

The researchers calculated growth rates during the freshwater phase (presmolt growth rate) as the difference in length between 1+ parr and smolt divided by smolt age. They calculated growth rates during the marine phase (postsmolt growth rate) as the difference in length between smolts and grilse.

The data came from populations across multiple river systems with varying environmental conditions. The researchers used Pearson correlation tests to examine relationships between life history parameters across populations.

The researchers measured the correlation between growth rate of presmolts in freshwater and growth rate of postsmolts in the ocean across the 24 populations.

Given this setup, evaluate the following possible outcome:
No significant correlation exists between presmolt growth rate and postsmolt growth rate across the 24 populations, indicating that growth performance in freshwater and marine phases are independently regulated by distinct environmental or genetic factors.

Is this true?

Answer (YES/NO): NO